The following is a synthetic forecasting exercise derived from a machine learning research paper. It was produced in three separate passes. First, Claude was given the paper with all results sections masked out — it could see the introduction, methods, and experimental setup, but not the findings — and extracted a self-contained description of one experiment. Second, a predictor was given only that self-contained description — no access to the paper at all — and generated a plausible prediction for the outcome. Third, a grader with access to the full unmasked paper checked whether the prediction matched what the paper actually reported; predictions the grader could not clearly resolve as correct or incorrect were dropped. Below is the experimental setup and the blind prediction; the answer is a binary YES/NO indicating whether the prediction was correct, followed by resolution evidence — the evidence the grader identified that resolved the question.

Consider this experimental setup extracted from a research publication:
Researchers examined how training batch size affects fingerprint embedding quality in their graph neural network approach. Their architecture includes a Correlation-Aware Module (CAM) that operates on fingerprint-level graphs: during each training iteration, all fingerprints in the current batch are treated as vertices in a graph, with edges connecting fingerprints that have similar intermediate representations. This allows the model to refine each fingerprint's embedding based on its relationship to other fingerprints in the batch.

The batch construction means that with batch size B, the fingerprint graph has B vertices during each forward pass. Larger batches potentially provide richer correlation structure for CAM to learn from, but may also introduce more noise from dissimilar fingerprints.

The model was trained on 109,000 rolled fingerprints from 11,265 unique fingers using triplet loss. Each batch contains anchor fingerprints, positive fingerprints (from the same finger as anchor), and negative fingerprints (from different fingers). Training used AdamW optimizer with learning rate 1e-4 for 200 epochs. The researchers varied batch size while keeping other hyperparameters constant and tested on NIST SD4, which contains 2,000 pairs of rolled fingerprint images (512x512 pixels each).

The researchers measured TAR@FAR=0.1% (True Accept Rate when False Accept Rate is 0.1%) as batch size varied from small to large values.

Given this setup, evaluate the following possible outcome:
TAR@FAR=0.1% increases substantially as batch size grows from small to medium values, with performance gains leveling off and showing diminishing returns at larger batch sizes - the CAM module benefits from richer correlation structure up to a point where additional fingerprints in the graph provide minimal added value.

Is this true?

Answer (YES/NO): NO